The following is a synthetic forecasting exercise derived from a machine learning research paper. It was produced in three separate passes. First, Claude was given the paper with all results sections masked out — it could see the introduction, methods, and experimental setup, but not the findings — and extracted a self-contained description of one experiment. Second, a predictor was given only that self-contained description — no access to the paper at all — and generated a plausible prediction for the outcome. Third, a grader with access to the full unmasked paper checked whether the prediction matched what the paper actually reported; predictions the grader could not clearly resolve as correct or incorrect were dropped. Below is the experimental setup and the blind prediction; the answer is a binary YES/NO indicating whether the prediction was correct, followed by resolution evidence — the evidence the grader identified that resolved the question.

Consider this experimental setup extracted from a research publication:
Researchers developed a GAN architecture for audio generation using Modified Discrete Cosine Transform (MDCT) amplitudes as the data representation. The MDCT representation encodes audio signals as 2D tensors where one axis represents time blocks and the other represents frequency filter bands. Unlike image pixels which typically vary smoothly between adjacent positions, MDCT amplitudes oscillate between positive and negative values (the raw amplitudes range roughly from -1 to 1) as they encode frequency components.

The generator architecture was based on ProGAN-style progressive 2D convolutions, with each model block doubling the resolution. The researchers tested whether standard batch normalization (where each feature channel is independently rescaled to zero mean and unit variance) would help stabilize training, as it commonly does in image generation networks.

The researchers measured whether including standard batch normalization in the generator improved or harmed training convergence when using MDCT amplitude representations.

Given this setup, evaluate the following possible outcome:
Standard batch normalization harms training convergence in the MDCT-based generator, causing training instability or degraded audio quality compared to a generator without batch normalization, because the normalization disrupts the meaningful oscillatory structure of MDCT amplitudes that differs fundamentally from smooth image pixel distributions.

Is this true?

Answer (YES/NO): YES